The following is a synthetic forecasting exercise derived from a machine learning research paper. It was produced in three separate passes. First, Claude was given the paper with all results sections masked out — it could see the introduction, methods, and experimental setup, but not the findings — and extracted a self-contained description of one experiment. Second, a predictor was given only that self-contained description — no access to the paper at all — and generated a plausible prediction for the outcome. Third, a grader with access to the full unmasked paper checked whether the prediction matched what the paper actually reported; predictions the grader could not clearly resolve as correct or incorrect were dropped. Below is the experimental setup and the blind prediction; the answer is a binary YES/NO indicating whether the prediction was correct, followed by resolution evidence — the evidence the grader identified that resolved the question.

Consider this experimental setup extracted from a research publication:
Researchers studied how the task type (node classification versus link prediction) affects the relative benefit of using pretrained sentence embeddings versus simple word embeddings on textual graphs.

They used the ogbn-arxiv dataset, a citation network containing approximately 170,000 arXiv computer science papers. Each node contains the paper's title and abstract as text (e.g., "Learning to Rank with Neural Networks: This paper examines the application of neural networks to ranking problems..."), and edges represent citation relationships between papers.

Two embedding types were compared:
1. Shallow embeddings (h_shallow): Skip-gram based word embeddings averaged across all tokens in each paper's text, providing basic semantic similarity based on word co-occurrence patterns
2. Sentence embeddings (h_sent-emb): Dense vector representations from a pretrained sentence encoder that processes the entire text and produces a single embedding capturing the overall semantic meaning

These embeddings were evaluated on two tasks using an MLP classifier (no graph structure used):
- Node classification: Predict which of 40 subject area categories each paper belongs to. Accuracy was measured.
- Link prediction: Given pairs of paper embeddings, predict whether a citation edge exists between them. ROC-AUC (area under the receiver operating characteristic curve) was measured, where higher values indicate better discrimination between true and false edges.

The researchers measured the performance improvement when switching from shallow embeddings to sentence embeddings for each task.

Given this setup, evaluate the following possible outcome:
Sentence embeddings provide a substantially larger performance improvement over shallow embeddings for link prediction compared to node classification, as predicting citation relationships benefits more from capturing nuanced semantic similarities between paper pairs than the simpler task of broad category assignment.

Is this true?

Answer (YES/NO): NO